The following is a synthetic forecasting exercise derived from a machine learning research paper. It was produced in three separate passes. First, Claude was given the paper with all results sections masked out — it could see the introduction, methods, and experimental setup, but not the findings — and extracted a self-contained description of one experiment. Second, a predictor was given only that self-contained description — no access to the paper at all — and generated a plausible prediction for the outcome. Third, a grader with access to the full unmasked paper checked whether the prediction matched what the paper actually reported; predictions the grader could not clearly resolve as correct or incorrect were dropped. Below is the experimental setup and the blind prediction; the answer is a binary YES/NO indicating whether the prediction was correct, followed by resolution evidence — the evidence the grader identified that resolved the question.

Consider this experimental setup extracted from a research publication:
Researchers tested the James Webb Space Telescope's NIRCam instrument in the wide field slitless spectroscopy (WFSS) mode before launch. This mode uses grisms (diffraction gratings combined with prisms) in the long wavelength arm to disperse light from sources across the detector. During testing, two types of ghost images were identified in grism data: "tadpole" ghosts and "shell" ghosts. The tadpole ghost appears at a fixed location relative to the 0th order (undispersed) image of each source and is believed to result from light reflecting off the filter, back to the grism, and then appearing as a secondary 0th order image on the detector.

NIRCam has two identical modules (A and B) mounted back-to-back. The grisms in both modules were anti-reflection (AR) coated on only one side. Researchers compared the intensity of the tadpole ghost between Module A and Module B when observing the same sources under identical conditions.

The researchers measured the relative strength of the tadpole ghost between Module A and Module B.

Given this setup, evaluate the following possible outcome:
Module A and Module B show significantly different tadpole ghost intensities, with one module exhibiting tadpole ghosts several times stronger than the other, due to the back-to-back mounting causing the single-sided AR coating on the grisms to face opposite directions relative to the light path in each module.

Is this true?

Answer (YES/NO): NO